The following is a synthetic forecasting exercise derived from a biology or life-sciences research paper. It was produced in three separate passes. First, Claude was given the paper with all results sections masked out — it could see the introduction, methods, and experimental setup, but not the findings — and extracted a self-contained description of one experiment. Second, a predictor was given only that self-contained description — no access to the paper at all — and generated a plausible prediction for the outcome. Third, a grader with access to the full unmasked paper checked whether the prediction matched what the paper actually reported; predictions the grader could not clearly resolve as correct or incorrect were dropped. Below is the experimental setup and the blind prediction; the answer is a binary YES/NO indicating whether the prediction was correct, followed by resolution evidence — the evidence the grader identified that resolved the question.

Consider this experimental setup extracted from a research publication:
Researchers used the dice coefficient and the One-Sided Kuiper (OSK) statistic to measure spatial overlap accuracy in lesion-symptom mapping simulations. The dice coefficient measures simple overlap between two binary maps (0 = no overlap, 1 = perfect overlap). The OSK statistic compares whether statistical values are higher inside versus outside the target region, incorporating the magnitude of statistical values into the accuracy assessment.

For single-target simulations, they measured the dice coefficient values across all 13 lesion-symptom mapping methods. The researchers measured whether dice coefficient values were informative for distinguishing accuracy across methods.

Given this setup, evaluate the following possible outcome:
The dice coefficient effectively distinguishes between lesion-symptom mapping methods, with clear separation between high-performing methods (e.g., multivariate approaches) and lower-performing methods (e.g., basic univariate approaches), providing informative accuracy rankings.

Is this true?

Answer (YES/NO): NO